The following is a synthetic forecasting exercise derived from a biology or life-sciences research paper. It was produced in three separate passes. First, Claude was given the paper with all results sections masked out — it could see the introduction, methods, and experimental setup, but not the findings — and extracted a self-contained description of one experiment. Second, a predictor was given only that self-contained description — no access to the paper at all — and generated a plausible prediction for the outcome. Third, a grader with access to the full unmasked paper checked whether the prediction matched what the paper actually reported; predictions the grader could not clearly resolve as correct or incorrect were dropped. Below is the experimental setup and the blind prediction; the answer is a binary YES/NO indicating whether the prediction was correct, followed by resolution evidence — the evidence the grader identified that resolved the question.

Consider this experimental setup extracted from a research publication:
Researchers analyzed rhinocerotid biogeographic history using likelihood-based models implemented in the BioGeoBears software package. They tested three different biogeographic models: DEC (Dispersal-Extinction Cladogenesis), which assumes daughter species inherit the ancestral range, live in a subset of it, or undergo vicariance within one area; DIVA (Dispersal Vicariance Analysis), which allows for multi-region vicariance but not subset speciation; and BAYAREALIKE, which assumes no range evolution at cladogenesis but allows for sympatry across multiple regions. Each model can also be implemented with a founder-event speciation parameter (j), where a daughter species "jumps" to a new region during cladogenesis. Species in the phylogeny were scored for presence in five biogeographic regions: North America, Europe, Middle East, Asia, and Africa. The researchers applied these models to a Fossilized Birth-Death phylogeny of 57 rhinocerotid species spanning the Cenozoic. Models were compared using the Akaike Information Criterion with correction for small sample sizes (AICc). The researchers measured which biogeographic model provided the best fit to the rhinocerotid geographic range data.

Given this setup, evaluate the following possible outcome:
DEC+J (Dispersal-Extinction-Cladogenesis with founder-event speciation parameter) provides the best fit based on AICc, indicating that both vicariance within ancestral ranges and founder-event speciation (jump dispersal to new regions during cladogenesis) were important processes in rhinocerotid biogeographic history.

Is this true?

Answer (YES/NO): NO